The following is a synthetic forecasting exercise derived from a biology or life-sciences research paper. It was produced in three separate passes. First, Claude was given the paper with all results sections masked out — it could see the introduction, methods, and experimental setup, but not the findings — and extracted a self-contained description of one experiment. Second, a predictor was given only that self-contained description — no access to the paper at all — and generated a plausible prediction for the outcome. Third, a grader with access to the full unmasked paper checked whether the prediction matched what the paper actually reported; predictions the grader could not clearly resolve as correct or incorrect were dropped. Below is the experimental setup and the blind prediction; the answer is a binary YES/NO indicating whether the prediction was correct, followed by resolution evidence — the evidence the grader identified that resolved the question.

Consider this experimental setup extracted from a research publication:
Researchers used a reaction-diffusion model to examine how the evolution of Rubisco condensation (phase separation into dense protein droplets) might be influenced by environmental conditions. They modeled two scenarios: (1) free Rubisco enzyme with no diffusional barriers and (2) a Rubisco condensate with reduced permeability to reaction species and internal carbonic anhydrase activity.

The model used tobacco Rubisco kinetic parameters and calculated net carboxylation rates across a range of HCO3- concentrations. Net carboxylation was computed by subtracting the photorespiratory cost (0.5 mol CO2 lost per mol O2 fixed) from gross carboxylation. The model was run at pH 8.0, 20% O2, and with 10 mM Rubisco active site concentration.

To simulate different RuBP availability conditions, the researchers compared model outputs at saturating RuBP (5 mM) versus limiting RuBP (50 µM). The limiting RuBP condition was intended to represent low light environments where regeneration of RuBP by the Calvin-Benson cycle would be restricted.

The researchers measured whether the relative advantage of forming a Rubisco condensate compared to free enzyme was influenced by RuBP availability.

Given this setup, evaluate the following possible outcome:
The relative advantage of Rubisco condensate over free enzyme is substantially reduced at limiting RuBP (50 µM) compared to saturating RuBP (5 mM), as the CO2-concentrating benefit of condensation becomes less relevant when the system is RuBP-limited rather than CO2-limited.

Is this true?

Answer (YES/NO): NO